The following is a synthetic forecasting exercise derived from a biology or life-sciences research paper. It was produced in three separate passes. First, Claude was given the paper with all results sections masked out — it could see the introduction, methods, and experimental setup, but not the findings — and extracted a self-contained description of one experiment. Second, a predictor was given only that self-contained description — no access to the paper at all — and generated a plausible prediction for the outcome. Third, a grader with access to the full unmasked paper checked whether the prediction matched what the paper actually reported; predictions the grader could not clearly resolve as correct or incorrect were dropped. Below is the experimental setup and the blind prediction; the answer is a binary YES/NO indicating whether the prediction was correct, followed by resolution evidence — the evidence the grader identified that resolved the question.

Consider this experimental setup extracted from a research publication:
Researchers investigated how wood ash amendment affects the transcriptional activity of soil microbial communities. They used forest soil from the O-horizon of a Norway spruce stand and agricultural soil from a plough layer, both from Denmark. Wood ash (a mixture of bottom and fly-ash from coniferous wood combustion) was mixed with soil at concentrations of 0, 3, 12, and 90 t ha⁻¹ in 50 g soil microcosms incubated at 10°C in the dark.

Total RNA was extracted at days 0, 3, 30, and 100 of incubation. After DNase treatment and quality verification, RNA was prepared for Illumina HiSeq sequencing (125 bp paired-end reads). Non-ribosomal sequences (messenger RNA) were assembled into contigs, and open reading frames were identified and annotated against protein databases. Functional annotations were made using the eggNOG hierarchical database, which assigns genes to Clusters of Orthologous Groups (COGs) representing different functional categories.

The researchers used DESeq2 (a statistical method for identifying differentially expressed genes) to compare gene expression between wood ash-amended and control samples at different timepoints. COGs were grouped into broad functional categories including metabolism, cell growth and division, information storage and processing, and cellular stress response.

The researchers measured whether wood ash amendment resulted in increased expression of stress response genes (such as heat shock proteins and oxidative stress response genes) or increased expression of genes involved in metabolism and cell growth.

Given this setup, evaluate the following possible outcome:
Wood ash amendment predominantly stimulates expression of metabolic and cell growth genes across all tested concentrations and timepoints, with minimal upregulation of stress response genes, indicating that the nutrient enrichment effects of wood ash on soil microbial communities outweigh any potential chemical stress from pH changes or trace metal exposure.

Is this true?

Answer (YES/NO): NO